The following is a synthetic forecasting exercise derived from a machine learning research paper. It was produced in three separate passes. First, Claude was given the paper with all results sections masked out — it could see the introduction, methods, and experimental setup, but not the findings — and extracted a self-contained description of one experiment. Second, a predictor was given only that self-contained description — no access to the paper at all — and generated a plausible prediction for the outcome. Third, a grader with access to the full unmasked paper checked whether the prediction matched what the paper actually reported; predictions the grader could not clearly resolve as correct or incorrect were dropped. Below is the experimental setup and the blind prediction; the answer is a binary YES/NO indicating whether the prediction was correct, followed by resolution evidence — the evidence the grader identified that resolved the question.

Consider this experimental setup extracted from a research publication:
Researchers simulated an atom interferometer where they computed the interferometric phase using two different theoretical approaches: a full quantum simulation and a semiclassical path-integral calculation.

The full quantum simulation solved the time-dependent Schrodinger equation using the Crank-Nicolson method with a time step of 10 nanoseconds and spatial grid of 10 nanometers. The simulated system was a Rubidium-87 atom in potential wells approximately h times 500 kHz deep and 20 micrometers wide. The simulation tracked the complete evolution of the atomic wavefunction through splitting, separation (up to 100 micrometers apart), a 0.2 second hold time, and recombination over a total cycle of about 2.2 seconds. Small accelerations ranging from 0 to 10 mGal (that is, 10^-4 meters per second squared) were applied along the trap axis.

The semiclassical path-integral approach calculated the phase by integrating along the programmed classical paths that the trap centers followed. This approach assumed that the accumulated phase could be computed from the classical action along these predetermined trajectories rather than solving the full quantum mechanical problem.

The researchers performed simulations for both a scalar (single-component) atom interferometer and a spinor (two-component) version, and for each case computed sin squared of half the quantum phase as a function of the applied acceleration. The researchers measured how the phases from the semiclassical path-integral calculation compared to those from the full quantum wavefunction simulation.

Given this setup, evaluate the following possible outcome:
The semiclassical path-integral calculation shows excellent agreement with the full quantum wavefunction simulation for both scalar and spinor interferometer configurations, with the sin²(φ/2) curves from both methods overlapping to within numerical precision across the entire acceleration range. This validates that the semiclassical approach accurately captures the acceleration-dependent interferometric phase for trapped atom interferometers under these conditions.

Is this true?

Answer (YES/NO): YES